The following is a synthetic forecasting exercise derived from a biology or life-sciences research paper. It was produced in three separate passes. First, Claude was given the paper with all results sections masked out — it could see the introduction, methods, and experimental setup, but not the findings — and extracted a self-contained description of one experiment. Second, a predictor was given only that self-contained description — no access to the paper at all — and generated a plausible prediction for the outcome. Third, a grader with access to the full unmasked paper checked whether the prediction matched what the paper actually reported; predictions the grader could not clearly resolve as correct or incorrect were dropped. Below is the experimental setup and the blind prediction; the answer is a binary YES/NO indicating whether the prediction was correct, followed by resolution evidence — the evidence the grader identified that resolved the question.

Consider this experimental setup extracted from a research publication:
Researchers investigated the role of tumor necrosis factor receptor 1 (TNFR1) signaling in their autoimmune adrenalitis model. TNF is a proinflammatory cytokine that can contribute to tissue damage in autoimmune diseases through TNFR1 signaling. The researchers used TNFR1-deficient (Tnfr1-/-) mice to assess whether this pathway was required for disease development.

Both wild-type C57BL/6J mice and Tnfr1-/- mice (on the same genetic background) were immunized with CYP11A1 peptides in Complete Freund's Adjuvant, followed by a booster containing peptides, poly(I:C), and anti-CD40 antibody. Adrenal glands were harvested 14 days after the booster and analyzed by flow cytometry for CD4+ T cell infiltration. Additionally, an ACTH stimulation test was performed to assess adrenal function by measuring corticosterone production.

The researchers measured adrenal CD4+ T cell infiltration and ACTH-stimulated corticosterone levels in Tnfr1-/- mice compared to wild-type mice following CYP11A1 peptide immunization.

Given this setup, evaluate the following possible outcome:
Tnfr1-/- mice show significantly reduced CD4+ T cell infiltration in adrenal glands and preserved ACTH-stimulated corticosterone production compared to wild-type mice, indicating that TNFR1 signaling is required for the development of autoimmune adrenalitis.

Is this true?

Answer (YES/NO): NO